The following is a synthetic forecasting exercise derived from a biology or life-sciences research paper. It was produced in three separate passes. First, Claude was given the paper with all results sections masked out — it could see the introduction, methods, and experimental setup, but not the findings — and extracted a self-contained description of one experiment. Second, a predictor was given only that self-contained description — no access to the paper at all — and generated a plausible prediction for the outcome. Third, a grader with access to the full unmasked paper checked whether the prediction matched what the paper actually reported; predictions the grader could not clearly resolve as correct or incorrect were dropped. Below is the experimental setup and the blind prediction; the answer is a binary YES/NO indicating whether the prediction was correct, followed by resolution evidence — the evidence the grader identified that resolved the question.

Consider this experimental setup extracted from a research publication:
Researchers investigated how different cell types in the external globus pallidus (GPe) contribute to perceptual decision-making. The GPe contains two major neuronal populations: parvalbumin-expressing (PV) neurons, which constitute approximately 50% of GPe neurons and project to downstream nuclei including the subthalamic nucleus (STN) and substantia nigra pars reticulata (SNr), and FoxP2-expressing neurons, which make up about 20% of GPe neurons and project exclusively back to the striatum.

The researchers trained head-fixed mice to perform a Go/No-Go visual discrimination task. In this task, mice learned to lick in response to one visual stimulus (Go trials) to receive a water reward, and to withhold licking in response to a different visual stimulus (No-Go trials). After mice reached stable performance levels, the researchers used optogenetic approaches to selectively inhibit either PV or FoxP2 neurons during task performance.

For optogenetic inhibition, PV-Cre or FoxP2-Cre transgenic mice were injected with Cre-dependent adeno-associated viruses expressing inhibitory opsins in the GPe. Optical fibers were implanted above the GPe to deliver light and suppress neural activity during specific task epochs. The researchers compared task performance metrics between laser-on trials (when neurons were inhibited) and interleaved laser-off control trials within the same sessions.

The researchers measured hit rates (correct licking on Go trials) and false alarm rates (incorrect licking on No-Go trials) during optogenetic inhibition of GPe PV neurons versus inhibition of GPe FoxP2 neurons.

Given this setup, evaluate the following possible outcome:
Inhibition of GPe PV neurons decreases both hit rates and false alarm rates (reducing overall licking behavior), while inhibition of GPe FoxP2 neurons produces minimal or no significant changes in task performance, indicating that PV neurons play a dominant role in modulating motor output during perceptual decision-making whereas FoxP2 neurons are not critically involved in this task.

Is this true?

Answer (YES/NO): NO